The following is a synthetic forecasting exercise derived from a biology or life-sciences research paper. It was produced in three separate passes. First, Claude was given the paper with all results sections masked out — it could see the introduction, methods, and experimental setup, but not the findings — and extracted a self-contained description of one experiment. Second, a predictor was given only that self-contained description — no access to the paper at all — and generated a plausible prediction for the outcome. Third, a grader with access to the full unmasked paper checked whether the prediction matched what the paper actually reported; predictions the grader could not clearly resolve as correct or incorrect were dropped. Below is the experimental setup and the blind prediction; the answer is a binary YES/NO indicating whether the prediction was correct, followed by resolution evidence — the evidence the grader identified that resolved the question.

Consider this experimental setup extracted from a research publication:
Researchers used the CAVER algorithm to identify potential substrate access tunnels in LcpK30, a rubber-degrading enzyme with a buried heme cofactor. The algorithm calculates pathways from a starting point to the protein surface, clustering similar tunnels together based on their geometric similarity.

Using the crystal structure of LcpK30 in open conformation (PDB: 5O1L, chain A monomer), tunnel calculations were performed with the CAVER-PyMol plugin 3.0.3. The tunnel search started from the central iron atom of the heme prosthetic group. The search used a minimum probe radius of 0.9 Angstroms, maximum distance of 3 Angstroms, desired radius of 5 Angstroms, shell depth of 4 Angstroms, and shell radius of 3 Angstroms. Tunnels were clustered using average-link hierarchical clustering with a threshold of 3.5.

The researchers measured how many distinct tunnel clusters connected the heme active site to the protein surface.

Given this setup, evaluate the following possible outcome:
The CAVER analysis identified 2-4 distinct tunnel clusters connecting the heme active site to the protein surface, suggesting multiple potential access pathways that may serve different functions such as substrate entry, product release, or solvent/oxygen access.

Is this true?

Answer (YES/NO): YES